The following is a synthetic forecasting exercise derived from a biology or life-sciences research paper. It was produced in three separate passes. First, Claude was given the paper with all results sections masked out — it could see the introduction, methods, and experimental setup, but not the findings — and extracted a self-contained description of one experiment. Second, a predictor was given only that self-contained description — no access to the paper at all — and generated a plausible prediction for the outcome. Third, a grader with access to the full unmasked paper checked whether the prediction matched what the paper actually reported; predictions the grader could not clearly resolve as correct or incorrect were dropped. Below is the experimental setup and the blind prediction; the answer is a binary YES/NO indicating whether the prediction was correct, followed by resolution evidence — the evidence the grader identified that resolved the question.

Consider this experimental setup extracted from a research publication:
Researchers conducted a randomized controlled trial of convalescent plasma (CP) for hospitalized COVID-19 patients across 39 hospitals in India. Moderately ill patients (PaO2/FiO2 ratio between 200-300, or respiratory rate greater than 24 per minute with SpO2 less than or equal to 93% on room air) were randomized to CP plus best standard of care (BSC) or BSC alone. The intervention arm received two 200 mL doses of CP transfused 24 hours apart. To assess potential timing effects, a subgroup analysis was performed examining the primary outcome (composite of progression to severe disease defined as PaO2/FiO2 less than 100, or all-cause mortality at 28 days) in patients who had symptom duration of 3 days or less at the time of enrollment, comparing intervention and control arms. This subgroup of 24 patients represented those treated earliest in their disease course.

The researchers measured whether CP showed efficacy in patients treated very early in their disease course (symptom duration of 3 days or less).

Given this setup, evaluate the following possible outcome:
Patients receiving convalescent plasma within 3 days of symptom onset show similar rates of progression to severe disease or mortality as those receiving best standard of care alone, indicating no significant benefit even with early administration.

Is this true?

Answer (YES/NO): YES